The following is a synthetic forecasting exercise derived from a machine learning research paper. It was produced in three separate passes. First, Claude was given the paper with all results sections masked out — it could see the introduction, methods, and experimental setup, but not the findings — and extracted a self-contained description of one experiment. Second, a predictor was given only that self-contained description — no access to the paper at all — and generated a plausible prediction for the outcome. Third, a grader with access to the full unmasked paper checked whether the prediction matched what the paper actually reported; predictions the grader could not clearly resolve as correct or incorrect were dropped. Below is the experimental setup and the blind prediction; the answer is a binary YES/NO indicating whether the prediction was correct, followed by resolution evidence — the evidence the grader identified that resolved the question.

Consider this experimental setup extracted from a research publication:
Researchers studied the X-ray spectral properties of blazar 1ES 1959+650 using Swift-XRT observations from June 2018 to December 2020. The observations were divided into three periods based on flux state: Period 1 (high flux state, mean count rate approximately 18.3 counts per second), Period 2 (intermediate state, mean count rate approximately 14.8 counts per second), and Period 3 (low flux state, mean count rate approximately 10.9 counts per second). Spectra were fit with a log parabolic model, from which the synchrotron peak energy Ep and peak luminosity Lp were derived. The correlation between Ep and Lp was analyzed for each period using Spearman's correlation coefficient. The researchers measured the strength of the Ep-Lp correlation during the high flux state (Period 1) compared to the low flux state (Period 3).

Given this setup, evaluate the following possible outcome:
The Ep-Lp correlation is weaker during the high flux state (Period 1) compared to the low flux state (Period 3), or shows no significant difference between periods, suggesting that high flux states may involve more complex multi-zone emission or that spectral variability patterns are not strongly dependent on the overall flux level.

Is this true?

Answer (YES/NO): NO